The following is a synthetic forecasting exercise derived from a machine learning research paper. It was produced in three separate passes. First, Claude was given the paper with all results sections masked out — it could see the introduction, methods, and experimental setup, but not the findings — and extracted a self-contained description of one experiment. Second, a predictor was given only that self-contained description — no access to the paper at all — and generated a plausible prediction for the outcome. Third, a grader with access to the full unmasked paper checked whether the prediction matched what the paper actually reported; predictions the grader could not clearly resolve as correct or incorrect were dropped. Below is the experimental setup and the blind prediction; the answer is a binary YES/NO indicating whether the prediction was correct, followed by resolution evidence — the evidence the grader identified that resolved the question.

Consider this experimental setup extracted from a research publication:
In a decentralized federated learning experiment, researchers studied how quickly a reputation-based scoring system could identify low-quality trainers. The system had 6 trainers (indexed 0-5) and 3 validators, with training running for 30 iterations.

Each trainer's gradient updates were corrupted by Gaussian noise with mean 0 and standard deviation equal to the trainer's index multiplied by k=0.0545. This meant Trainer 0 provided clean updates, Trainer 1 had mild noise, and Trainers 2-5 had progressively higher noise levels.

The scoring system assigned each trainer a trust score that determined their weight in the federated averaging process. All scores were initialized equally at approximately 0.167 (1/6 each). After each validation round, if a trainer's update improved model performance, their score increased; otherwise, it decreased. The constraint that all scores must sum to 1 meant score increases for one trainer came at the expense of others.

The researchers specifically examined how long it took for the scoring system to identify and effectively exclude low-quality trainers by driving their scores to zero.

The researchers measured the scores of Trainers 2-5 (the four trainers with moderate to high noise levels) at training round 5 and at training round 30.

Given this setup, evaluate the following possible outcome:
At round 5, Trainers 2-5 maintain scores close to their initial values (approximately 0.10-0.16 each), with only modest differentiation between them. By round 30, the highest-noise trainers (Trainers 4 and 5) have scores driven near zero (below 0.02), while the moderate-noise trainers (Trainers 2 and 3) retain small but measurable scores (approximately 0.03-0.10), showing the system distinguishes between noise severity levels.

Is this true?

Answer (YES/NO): NO